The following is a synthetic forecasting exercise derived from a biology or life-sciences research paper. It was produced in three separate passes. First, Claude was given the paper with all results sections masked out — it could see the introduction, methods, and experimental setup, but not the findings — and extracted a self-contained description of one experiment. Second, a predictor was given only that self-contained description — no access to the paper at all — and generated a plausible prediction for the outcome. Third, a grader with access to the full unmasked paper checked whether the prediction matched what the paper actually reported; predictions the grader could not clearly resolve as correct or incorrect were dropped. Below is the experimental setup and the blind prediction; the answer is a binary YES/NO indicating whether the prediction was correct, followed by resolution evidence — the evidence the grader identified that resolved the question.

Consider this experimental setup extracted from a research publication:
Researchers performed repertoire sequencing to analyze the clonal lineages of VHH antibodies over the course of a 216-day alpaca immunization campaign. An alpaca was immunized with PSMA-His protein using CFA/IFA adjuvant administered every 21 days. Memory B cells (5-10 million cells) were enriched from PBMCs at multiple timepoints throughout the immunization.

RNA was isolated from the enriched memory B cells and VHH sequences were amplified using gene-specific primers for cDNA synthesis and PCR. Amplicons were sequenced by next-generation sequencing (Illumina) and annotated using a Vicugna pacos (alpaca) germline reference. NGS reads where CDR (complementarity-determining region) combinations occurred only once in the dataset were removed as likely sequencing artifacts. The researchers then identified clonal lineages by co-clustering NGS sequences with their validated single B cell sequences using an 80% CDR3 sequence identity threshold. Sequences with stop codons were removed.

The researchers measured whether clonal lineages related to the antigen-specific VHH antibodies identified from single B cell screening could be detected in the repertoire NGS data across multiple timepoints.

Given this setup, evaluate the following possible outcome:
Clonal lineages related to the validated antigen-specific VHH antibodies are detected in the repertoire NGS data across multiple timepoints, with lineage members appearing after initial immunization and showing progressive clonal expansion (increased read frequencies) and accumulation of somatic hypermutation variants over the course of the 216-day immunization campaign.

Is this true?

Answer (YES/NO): NO